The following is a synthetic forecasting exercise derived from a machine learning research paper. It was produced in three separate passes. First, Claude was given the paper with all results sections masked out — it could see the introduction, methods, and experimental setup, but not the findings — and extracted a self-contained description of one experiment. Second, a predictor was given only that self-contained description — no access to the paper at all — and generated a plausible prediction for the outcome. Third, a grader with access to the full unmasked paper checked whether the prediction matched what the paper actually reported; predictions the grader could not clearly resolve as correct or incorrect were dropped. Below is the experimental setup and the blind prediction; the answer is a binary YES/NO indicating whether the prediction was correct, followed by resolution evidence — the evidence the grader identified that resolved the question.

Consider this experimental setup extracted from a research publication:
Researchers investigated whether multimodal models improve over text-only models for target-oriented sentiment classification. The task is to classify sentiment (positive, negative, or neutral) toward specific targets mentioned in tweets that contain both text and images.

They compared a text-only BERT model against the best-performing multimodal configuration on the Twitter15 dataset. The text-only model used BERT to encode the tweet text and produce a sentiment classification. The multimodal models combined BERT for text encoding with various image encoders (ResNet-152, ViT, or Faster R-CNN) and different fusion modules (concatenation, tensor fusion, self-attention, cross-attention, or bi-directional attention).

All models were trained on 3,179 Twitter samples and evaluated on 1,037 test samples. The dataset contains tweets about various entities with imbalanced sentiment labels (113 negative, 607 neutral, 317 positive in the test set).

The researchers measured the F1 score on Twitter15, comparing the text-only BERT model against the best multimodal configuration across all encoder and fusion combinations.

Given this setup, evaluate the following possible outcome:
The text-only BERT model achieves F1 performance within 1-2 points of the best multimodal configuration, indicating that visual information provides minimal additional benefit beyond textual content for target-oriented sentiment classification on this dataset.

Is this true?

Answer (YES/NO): YES